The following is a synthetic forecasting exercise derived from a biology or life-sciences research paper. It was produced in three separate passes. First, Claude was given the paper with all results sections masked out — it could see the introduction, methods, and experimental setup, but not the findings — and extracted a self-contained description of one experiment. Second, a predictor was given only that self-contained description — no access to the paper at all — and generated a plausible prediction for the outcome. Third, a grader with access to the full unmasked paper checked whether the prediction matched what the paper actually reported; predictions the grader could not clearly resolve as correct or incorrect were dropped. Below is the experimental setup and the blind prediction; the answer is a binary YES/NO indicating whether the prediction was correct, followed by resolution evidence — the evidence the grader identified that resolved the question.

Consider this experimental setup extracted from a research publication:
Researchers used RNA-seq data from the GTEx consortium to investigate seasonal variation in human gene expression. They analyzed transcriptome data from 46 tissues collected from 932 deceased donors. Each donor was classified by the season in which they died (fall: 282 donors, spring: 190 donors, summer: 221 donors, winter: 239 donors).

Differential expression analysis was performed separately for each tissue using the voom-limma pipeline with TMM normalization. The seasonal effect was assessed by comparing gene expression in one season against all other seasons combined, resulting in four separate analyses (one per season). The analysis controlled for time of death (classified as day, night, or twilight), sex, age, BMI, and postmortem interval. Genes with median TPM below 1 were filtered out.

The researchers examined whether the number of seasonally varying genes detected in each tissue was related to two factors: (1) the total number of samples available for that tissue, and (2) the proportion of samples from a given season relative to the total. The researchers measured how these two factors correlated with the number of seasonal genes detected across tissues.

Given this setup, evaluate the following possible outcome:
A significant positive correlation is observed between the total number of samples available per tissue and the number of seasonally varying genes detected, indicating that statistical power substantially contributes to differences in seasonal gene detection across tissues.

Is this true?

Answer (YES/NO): YES